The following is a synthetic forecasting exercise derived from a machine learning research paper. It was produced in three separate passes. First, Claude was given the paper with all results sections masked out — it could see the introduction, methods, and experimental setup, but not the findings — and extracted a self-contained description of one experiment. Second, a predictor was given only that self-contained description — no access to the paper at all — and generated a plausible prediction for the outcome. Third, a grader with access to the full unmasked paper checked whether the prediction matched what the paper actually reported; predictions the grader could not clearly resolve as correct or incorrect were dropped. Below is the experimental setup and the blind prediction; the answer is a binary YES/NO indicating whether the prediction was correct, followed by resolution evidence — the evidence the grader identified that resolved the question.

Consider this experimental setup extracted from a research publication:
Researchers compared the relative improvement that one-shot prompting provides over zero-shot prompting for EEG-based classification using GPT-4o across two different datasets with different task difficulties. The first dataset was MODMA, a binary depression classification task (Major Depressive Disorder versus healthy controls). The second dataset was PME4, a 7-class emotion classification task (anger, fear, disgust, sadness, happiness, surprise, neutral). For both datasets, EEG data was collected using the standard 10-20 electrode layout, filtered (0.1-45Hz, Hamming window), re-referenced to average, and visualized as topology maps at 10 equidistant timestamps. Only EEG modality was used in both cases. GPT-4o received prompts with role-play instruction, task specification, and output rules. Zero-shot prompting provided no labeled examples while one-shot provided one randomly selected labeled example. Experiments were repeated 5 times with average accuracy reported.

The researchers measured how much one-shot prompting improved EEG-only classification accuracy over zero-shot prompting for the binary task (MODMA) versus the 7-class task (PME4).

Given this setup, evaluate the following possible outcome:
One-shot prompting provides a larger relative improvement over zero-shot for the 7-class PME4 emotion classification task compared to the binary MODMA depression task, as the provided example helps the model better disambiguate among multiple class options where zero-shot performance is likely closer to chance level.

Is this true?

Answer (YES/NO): YES